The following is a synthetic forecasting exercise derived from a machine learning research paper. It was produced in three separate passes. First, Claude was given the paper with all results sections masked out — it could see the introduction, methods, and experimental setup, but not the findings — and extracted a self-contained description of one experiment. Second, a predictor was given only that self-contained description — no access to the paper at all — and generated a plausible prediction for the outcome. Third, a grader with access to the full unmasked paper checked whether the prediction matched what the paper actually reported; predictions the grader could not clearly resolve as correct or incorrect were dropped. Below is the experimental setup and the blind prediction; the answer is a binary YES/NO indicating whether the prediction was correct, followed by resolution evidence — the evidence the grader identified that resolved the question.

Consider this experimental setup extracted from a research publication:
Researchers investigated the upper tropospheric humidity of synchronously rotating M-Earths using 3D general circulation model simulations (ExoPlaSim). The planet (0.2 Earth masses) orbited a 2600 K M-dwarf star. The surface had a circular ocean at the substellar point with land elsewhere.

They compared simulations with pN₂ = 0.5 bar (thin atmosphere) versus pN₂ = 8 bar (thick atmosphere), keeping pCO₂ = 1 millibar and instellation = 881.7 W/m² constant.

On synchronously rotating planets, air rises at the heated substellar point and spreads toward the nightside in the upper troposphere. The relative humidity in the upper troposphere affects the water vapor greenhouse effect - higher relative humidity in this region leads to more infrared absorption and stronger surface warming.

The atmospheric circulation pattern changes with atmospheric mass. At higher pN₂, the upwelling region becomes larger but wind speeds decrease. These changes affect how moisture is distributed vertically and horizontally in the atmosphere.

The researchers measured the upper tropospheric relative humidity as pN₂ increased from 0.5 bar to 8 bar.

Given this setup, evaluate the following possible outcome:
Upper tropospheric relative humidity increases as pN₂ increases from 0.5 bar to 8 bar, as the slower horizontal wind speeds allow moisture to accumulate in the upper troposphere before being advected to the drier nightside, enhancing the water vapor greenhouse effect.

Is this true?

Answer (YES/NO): YES